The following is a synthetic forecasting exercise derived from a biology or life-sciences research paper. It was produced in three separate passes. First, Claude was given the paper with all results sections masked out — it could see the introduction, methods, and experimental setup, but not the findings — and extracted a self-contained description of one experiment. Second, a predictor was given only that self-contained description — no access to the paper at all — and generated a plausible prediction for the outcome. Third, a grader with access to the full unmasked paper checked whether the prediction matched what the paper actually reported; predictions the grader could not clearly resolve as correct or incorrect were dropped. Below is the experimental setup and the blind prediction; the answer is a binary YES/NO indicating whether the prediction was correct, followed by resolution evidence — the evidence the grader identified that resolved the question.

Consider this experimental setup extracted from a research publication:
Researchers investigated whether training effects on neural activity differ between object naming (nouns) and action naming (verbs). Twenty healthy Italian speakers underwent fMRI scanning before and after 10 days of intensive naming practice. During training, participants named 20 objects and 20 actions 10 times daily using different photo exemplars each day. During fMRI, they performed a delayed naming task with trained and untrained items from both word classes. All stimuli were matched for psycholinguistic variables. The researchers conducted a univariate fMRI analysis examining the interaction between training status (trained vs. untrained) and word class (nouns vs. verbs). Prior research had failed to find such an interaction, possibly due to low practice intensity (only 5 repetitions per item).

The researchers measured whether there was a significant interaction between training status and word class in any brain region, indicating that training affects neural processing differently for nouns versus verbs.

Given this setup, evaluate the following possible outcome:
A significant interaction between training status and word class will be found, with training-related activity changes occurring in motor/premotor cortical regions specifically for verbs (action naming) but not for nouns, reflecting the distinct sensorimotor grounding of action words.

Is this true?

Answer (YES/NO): NO